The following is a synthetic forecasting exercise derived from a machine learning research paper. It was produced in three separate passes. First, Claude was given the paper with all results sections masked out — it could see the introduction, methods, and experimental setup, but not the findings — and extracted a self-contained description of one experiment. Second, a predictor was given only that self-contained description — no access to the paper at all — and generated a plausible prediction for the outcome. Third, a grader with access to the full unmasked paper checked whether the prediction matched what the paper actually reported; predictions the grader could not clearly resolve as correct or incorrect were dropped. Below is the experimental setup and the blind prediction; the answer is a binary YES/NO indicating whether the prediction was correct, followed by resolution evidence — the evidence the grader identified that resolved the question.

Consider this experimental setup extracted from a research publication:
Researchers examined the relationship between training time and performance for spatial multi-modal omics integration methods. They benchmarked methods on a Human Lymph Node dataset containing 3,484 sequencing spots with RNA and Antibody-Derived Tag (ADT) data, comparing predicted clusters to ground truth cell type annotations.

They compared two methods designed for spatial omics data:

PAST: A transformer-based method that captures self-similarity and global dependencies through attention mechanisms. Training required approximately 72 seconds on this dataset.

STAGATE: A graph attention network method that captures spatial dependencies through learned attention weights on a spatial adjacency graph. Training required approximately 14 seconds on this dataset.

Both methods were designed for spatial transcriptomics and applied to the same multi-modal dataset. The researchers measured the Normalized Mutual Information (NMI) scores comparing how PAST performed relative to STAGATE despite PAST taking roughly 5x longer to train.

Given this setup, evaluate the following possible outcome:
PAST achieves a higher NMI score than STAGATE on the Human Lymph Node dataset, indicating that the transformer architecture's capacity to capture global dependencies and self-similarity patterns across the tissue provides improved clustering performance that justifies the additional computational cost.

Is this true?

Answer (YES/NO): YES